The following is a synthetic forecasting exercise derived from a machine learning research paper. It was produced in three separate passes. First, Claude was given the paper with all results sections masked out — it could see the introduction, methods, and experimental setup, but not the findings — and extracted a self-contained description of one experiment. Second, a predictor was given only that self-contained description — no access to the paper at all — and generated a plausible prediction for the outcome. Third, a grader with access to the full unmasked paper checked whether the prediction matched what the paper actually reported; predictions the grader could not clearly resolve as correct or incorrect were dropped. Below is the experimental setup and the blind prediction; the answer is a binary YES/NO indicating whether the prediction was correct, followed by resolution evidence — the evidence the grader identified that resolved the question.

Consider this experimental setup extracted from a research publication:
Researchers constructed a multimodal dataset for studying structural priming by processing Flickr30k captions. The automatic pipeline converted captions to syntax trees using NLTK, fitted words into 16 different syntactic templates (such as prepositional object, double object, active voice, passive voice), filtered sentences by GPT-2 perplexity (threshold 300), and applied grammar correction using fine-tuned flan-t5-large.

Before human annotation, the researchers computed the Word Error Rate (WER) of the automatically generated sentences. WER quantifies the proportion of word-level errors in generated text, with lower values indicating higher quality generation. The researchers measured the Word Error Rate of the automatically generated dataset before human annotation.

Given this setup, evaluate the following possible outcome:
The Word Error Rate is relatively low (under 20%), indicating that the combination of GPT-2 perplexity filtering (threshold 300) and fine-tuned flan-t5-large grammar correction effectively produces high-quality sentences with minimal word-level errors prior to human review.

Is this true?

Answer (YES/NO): YES